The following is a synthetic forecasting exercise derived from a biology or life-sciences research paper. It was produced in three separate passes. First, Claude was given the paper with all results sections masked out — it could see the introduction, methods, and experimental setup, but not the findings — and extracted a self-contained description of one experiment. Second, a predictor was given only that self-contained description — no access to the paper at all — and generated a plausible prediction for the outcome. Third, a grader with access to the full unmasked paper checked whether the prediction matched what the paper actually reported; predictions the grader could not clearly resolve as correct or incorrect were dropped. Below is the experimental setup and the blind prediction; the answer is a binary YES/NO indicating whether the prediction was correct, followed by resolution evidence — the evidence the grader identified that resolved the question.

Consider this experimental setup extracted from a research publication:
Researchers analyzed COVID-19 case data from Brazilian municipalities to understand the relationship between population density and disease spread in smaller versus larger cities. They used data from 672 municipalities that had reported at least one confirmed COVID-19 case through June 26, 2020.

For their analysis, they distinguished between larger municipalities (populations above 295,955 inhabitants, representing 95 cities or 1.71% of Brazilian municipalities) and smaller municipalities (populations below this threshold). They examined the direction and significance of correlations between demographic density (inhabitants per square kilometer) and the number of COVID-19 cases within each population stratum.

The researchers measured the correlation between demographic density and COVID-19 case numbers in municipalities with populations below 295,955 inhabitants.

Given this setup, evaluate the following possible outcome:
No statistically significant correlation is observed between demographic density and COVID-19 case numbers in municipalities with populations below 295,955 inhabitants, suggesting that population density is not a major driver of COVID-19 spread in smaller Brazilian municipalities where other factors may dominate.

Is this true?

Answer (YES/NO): NO